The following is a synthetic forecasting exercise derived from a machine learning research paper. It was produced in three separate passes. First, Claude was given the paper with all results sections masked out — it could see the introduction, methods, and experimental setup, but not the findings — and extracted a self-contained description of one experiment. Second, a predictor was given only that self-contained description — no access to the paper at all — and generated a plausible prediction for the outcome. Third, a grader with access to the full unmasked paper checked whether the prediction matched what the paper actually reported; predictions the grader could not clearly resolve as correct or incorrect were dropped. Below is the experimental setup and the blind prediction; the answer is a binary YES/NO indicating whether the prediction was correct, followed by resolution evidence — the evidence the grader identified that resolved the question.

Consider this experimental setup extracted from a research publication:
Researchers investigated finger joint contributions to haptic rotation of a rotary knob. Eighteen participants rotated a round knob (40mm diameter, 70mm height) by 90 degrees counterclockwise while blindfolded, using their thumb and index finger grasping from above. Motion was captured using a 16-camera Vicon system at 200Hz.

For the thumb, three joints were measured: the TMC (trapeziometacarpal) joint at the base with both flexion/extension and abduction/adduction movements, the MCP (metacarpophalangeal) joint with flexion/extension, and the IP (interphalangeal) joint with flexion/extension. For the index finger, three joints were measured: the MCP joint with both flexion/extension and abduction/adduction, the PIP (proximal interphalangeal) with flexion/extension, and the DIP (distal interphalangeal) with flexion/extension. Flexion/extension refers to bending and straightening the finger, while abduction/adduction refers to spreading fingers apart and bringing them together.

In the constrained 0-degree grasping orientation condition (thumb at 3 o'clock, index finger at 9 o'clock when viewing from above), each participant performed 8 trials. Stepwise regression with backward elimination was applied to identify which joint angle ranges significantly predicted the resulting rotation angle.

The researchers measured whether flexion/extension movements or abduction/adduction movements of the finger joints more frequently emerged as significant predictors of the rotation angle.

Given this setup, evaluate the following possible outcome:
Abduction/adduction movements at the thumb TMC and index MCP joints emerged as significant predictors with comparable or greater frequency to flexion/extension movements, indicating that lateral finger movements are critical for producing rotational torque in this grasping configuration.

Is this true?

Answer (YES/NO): NO